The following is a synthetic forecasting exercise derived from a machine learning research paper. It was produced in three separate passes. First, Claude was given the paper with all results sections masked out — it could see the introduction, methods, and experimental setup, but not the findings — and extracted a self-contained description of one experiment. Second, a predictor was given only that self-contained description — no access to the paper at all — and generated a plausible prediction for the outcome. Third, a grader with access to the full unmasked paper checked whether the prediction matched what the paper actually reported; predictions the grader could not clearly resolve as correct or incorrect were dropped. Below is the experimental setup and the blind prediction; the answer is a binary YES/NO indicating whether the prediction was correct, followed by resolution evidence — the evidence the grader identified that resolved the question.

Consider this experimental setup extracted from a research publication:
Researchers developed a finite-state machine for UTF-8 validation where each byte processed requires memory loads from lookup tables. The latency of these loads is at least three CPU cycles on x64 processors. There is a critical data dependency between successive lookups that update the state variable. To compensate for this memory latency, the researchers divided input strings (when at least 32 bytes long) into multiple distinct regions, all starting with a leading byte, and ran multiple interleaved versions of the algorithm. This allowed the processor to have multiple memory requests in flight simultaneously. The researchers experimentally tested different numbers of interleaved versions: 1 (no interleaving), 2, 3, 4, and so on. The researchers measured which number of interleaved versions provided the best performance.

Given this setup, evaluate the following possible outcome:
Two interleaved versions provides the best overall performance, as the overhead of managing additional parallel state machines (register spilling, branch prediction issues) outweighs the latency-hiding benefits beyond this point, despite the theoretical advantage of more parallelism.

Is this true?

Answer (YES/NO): NO